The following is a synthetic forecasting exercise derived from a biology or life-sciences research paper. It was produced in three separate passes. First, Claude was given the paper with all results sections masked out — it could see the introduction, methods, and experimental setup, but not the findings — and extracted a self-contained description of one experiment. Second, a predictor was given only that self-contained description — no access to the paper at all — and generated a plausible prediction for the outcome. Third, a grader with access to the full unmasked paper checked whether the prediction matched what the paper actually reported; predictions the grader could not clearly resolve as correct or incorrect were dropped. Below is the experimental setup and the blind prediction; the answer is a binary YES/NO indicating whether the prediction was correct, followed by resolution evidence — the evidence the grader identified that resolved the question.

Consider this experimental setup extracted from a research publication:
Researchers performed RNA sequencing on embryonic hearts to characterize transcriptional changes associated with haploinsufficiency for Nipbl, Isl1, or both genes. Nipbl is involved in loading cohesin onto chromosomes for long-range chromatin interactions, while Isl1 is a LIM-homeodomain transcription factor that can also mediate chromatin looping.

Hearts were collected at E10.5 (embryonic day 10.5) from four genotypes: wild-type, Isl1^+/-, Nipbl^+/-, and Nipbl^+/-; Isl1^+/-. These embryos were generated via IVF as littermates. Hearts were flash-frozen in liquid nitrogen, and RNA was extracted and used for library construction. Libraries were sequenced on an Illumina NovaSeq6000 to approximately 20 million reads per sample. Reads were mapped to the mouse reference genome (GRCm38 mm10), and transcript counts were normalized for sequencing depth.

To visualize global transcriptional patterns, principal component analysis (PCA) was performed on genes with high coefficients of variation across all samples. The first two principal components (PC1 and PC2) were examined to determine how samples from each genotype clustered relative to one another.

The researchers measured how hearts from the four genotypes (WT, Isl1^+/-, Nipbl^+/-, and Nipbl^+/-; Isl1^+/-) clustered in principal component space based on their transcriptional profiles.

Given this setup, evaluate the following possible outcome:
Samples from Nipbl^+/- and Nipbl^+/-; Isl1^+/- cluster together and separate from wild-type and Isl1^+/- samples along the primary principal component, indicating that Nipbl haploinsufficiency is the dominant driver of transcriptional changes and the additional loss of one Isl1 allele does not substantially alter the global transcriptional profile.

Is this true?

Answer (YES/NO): YES